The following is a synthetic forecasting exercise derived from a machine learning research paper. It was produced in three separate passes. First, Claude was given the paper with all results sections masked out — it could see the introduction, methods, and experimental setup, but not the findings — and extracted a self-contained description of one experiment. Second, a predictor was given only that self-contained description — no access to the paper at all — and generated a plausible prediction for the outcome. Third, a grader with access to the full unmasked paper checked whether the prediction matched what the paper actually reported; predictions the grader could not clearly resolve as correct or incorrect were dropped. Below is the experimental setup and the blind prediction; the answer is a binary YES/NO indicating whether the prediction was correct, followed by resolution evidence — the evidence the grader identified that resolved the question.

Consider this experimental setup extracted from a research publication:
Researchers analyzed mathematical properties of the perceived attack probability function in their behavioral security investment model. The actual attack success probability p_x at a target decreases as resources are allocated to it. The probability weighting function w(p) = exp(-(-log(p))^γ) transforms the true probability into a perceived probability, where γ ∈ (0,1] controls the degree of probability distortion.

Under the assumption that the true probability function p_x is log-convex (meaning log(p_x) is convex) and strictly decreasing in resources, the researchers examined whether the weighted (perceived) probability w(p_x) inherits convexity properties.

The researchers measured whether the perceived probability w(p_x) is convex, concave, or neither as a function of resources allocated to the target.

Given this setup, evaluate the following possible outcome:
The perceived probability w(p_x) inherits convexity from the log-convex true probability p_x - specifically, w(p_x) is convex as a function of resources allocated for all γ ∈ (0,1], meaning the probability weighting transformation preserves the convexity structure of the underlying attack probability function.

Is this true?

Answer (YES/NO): YES